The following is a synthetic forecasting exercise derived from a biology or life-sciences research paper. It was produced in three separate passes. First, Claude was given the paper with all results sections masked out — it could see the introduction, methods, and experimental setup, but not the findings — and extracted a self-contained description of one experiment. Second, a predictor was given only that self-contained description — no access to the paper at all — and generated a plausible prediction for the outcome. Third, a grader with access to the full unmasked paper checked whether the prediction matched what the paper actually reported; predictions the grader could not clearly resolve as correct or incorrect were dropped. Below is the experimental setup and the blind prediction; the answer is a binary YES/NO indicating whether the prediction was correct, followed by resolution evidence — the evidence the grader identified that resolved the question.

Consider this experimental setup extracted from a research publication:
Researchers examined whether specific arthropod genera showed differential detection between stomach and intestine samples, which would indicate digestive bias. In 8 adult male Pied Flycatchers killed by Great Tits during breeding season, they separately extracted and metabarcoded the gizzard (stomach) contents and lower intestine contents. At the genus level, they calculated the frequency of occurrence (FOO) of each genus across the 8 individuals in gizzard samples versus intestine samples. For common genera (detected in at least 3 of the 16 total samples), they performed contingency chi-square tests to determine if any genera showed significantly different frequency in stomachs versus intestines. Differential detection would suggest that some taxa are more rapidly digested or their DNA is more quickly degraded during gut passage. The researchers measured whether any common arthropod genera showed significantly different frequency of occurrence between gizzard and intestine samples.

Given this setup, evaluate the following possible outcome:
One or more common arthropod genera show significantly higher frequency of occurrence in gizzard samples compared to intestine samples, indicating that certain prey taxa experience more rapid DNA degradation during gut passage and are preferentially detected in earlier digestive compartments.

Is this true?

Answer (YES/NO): NO